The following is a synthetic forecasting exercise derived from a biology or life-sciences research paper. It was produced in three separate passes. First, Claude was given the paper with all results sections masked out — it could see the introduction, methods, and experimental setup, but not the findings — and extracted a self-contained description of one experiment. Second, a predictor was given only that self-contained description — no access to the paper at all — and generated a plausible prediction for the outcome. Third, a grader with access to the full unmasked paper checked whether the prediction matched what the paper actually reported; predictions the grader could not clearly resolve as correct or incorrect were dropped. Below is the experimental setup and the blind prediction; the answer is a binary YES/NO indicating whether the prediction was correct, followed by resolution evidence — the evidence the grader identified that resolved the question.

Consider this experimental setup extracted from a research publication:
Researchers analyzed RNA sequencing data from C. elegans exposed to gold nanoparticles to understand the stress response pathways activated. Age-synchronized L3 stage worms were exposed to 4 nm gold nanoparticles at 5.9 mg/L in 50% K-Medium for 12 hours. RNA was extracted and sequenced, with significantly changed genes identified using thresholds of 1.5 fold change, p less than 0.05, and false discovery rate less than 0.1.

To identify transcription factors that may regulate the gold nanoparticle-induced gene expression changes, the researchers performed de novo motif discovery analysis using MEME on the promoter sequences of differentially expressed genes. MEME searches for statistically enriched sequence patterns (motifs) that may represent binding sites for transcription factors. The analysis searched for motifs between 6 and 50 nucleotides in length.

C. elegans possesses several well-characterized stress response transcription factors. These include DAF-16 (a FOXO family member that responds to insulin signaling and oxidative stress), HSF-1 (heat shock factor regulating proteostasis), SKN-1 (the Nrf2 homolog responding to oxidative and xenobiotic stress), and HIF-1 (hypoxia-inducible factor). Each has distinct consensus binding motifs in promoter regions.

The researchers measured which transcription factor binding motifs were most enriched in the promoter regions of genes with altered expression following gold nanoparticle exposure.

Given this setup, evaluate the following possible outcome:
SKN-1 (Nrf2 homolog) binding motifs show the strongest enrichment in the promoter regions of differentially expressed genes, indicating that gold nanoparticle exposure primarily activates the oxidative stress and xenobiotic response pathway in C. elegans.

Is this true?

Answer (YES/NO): NO